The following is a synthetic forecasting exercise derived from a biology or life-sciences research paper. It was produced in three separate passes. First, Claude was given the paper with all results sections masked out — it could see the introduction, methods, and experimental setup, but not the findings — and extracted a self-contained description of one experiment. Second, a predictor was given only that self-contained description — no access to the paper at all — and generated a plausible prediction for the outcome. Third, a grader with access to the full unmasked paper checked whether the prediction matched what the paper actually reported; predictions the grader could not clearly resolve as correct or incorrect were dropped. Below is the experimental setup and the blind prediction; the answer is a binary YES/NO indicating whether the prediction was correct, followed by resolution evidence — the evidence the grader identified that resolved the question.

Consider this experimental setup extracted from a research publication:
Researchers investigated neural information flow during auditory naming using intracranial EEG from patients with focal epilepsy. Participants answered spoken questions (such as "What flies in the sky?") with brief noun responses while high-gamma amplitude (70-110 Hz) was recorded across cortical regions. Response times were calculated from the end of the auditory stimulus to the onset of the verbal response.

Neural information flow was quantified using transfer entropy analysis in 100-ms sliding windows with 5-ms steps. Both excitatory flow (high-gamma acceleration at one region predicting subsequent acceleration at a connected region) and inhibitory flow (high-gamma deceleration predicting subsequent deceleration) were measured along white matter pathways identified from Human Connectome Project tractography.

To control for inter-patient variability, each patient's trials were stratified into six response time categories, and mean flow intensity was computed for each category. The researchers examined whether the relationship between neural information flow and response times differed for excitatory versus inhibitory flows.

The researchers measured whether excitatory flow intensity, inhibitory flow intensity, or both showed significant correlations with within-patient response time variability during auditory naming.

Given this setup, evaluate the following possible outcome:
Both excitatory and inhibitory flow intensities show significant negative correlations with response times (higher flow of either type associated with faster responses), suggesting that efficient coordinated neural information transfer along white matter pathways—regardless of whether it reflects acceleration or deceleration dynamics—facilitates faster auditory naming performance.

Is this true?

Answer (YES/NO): NO